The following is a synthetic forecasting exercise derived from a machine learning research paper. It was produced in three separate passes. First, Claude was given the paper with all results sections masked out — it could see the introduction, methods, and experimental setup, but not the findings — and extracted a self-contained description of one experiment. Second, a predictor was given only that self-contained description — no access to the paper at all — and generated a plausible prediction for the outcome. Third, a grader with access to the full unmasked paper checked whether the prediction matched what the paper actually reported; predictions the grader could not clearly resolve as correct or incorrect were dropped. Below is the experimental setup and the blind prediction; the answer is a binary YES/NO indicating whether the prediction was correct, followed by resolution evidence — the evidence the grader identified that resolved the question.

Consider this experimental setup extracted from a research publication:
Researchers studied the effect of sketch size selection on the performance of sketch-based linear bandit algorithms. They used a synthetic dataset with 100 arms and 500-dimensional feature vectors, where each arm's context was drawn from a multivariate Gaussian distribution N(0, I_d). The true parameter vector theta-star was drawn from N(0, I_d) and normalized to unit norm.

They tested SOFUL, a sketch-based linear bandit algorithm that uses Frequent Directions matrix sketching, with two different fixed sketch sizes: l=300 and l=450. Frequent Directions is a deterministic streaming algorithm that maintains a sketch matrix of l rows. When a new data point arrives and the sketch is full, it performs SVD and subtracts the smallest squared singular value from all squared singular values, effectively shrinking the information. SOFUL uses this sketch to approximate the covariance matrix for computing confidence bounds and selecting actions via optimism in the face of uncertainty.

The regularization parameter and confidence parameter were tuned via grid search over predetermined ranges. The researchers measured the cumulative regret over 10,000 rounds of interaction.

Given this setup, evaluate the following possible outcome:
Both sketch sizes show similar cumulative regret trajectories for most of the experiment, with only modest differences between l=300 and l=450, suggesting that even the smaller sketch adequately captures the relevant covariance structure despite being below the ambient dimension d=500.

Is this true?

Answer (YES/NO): NO